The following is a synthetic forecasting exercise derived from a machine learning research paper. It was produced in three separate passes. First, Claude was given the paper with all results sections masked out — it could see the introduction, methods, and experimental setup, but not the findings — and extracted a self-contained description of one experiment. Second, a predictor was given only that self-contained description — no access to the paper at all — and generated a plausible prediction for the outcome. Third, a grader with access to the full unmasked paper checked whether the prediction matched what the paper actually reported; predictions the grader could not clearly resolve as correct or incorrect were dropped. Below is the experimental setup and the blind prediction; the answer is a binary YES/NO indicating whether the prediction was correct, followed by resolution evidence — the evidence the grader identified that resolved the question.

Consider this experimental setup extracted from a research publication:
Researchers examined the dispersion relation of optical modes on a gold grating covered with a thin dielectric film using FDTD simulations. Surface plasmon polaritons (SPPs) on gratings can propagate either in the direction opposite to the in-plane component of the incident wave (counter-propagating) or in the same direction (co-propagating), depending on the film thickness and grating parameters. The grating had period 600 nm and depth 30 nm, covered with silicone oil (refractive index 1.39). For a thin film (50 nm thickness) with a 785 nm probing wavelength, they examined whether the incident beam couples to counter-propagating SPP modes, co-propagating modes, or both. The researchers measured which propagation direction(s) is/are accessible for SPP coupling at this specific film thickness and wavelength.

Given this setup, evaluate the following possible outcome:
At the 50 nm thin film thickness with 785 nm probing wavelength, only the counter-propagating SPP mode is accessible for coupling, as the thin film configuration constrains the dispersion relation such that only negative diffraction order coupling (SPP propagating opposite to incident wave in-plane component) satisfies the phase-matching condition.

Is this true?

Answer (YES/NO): YES